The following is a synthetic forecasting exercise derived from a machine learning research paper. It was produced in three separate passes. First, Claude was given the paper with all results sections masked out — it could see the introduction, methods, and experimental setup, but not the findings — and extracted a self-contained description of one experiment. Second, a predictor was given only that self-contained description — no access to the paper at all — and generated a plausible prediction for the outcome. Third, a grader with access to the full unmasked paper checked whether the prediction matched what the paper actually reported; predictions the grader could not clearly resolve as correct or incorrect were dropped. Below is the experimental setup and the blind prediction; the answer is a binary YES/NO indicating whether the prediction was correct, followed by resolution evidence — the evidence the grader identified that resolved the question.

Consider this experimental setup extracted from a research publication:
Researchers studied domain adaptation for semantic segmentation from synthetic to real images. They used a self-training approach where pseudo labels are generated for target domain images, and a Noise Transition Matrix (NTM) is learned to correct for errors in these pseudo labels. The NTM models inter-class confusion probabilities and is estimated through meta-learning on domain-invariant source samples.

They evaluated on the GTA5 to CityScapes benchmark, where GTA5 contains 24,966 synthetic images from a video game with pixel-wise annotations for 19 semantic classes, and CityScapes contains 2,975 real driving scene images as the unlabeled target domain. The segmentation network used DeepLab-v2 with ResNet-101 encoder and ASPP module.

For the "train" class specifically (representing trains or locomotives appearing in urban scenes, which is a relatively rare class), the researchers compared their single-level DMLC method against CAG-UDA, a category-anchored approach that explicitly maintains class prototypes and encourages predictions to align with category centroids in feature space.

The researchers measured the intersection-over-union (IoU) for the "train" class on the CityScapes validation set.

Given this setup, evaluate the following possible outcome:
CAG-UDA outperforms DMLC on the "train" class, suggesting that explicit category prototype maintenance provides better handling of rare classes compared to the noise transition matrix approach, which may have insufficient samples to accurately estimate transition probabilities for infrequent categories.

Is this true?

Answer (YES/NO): YES